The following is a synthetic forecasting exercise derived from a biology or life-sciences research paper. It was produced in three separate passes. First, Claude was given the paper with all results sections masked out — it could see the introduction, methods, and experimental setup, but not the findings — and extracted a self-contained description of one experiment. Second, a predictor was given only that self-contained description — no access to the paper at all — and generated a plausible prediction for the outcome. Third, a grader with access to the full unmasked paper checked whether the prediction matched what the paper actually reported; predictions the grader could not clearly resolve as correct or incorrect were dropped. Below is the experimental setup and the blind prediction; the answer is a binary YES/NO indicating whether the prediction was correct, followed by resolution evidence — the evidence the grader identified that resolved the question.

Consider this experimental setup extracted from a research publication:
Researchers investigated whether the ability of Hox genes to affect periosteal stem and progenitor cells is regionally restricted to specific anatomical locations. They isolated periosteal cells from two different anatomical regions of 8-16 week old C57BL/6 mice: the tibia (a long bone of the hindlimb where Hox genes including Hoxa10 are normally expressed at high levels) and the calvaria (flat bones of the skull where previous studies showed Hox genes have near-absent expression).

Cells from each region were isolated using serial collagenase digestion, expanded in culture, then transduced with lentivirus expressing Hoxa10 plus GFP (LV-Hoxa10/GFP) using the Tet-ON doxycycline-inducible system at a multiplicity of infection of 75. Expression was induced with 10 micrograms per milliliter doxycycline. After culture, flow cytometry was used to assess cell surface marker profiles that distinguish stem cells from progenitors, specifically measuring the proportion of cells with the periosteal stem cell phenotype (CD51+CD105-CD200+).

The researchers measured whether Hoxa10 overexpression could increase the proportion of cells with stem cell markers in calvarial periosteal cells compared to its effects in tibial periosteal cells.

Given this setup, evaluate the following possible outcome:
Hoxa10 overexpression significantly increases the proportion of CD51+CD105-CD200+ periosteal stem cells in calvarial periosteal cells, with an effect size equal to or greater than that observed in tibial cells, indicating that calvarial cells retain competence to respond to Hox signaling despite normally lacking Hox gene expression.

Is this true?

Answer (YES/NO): NO